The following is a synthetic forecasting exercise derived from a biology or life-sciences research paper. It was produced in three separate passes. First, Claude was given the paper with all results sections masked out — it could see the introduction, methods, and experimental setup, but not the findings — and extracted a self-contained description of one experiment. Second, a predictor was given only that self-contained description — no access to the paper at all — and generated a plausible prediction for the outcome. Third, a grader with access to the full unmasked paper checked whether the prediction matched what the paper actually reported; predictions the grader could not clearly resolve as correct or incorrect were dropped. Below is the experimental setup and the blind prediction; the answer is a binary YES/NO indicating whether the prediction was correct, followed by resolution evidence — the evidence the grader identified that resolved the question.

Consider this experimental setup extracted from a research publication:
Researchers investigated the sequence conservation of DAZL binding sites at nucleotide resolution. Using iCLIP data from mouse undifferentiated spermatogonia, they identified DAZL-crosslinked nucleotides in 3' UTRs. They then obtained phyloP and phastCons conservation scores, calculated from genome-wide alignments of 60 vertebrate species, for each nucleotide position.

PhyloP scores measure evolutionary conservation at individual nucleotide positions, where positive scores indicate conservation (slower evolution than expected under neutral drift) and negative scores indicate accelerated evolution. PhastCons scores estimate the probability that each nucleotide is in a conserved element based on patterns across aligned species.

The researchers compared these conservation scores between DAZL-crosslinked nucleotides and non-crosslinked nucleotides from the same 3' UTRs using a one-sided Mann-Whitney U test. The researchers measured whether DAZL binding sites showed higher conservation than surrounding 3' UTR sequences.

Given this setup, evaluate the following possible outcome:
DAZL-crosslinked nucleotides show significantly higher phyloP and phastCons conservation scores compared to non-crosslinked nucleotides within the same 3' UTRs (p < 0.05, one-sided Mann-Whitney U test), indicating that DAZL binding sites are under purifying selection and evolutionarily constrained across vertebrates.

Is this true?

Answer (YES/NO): YES